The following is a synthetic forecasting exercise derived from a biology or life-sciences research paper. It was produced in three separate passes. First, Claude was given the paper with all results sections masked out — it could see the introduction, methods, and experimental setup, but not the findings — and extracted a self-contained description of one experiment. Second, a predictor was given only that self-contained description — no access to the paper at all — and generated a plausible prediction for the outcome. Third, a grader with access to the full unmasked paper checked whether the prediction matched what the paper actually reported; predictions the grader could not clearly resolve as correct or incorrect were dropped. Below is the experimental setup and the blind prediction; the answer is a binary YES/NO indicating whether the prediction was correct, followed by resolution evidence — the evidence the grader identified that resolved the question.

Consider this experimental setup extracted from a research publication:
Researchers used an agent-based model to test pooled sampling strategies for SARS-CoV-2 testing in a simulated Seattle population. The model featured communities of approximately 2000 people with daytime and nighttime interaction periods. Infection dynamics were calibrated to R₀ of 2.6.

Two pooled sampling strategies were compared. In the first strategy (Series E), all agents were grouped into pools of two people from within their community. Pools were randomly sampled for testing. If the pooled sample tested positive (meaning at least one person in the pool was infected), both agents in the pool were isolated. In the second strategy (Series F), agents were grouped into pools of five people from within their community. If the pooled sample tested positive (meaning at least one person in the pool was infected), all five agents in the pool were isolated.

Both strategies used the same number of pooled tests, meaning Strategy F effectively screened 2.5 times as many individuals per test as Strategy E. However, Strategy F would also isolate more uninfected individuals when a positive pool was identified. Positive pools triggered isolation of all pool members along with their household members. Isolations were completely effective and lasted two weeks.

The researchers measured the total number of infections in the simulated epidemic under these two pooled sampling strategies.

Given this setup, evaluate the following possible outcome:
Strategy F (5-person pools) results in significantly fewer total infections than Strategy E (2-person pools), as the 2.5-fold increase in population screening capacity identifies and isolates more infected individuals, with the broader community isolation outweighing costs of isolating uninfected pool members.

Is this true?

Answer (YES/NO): YES